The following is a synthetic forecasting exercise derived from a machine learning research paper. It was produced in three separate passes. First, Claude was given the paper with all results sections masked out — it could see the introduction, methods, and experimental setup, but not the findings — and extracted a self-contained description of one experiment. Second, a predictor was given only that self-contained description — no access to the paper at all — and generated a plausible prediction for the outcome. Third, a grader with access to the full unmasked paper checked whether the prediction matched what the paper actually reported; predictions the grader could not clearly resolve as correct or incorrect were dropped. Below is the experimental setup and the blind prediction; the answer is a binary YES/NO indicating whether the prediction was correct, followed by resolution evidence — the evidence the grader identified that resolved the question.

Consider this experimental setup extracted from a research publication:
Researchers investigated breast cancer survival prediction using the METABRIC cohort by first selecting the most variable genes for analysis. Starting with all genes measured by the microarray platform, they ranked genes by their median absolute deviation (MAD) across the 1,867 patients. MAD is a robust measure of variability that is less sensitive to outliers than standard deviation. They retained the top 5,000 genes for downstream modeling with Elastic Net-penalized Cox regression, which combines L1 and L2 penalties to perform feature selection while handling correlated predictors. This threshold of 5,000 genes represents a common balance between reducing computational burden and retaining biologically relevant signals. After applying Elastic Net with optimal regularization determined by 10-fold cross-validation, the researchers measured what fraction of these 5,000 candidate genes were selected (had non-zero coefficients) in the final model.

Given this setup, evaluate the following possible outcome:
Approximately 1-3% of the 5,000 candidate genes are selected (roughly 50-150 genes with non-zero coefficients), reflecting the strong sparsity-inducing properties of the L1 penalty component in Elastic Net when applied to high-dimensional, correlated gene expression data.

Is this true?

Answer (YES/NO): YES